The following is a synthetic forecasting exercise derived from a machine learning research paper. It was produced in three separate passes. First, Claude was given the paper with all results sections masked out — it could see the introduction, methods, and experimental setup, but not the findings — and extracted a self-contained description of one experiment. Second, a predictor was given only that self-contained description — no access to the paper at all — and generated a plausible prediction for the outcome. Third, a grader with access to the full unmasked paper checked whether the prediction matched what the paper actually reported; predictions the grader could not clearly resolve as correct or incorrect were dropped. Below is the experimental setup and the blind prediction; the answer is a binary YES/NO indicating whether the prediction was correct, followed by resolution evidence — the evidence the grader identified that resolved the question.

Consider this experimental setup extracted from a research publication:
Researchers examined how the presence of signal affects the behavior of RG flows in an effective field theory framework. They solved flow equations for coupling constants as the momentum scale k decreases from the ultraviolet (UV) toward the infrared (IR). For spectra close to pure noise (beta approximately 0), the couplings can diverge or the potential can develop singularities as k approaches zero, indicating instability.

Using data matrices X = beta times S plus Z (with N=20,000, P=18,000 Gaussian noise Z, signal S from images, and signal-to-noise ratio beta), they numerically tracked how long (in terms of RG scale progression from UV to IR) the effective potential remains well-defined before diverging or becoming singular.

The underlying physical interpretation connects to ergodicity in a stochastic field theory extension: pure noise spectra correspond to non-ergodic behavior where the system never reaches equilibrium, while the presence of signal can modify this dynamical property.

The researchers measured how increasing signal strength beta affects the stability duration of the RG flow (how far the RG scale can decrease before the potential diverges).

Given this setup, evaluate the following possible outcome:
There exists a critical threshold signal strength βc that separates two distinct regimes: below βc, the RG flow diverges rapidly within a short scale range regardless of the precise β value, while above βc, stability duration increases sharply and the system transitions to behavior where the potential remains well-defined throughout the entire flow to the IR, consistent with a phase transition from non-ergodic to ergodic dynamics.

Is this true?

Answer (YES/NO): NO